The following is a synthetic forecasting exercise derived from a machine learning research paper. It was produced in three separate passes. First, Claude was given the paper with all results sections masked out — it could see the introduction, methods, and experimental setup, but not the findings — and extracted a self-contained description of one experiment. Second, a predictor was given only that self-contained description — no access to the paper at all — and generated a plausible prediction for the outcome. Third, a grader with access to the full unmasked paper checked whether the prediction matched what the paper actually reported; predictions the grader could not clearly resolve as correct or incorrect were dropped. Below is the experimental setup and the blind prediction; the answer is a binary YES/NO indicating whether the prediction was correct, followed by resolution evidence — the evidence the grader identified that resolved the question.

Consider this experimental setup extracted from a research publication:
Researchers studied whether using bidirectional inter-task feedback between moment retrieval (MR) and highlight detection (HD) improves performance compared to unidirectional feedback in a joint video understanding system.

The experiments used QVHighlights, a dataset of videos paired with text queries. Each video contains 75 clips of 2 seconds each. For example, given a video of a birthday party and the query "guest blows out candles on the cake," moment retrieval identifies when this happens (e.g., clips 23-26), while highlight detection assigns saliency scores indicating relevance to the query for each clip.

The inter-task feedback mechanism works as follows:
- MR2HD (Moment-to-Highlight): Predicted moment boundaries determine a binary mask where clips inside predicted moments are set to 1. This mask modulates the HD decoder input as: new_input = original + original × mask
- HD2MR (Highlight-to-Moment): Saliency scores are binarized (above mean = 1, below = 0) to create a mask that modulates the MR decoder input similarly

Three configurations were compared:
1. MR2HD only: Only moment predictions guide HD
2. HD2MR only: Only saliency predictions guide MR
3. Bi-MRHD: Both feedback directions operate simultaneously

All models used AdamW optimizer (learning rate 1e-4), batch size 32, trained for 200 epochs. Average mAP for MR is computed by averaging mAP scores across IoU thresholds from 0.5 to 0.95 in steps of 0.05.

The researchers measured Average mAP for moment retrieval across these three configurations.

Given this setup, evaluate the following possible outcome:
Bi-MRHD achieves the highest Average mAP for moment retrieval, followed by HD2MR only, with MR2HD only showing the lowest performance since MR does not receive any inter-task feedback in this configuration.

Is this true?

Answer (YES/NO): NO